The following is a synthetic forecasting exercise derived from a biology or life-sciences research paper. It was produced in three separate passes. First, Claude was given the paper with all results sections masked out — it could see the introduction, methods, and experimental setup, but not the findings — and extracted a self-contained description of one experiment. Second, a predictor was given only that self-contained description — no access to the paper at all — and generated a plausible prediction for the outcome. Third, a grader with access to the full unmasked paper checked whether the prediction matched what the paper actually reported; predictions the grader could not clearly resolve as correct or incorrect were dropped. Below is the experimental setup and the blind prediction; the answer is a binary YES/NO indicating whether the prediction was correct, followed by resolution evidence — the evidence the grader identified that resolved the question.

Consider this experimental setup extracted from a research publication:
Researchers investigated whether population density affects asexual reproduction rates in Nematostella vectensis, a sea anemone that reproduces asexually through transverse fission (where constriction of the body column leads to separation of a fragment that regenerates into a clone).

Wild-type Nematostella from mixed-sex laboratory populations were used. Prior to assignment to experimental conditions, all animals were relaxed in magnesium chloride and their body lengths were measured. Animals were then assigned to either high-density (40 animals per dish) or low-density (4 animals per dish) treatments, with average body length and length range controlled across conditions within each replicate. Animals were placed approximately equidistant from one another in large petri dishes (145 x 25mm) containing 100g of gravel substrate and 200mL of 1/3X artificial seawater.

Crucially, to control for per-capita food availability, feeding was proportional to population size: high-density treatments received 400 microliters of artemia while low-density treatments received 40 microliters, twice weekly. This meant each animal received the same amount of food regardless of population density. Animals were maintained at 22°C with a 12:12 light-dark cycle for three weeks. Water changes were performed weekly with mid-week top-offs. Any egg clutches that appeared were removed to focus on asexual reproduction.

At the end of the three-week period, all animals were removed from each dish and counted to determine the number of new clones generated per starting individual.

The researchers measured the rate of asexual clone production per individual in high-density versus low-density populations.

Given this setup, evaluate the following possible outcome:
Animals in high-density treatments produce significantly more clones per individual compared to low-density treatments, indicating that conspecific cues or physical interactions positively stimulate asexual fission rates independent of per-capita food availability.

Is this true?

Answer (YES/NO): NO